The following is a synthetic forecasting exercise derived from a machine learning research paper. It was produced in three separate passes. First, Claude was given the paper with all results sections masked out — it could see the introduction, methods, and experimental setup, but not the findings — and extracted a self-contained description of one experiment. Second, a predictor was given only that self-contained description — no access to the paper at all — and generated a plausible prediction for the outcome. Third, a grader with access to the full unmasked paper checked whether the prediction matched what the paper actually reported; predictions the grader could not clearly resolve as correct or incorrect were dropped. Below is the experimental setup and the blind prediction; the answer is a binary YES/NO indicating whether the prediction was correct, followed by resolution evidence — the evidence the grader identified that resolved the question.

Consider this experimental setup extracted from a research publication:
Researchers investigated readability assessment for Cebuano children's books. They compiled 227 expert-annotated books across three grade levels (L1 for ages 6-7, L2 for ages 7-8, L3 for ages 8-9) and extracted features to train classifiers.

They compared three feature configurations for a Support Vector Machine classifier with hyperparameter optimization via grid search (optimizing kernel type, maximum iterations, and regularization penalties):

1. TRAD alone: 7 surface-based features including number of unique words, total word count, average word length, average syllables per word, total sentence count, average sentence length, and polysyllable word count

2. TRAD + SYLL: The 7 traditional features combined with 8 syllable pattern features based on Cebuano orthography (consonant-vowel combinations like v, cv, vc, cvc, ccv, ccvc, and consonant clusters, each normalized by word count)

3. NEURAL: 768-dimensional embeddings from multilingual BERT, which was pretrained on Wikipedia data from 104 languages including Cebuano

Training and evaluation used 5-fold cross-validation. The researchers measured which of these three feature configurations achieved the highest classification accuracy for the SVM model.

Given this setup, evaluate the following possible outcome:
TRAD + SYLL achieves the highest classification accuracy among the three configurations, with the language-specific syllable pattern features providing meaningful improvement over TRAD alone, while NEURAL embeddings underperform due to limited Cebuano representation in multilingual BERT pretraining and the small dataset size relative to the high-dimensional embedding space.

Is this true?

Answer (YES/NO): NO